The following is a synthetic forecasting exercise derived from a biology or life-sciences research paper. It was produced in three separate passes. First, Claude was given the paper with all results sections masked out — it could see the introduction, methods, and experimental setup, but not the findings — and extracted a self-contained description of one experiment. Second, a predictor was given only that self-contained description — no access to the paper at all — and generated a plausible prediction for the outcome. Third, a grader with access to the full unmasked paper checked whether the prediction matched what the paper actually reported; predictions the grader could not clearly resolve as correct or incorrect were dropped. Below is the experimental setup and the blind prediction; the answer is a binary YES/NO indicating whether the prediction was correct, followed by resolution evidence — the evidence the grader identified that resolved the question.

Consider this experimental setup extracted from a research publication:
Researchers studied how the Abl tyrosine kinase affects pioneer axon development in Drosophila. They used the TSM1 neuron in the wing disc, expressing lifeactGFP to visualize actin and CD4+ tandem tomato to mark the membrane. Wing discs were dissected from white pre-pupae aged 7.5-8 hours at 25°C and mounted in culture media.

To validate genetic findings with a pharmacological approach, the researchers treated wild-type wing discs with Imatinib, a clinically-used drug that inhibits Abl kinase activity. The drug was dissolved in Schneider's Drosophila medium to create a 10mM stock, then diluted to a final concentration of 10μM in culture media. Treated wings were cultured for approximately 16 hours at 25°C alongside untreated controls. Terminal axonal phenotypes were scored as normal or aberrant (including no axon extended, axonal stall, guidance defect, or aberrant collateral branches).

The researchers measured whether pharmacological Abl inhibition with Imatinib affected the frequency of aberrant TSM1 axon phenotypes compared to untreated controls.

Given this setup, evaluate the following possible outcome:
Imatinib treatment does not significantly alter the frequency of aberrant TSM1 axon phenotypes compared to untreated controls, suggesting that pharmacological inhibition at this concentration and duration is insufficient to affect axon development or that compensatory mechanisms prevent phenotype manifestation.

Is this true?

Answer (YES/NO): NO